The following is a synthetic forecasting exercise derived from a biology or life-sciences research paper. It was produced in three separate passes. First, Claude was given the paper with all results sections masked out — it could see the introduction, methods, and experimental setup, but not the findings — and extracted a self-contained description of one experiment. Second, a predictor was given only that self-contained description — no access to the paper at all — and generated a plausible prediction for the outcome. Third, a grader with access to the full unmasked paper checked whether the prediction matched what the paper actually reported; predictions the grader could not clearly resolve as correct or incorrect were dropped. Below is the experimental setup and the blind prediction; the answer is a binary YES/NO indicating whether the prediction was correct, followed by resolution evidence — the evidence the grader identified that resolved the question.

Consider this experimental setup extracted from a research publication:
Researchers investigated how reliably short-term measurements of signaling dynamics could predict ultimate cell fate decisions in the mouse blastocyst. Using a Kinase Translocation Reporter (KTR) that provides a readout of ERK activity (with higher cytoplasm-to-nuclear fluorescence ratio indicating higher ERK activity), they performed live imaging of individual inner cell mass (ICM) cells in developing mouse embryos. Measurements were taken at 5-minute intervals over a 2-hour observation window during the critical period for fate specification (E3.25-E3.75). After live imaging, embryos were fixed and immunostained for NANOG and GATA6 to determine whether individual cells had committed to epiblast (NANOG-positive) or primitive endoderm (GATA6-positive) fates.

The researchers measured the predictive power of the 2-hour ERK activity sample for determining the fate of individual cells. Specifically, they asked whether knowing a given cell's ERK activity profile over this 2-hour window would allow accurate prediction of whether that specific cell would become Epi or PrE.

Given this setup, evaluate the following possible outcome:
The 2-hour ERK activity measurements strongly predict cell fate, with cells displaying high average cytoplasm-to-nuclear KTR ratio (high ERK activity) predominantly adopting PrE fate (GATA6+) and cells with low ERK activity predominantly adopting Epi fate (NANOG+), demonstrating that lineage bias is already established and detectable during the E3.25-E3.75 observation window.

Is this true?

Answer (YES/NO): NO